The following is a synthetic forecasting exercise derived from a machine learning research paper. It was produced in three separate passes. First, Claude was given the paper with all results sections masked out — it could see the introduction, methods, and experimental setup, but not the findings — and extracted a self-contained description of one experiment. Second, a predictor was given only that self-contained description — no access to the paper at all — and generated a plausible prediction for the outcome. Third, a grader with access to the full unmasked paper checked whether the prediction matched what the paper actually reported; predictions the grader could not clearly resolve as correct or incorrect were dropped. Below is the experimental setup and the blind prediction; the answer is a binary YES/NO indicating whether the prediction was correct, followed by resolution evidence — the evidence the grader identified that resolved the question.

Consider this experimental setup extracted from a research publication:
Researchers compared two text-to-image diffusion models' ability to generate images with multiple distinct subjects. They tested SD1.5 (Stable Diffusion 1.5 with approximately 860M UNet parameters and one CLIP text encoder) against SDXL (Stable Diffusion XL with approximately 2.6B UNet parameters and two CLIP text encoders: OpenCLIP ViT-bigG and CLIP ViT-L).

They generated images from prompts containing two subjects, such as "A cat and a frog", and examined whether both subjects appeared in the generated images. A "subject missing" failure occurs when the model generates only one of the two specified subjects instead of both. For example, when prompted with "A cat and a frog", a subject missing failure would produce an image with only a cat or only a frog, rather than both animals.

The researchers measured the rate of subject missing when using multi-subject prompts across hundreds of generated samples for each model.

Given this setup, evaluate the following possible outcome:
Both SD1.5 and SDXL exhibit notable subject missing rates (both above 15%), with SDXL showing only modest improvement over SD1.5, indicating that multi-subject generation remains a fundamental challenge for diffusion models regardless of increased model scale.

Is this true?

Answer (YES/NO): NO